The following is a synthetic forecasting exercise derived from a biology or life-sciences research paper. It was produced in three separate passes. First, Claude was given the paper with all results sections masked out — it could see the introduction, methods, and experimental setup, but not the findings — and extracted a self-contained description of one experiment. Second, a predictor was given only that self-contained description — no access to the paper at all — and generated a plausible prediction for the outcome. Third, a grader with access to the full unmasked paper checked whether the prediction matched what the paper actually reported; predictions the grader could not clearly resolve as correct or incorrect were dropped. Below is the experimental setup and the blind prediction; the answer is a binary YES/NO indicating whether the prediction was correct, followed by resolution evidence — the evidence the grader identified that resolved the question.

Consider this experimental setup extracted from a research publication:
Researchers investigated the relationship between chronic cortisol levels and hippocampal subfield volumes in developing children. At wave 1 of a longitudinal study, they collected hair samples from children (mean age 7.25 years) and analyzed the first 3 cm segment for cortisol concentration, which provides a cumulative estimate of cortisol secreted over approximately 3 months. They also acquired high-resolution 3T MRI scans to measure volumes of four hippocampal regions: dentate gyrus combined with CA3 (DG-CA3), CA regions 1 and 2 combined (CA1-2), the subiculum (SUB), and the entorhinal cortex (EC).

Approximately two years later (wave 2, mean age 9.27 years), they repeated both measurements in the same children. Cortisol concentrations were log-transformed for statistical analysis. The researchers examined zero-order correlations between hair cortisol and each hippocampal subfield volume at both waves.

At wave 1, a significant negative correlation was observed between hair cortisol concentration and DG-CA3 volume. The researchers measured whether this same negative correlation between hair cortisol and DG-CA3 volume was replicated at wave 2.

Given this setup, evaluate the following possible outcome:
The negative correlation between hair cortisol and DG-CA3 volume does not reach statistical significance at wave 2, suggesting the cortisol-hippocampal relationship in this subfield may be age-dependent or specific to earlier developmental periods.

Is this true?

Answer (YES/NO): YES